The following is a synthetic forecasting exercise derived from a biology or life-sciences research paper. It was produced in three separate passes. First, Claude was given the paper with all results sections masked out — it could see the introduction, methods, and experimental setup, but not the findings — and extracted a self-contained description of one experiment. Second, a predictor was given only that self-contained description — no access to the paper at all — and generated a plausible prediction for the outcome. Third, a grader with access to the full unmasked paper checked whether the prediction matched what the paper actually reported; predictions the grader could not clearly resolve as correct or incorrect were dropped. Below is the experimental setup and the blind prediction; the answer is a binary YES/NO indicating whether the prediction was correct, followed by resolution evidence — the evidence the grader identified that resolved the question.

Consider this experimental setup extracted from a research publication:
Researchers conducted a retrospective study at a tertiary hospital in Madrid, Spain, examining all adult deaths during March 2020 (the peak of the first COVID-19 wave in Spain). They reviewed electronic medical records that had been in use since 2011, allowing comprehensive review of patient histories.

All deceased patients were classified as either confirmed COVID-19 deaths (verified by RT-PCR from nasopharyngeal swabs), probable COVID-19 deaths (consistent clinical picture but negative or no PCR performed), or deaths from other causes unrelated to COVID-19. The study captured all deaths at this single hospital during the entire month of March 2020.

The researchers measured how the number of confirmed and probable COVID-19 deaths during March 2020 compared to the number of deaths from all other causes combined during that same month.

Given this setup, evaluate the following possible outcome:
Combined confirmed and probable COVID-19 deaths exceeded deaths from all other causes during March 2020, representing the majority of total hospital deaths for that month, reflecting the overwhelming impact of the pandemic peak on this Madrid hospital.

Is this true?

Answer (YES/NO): YES